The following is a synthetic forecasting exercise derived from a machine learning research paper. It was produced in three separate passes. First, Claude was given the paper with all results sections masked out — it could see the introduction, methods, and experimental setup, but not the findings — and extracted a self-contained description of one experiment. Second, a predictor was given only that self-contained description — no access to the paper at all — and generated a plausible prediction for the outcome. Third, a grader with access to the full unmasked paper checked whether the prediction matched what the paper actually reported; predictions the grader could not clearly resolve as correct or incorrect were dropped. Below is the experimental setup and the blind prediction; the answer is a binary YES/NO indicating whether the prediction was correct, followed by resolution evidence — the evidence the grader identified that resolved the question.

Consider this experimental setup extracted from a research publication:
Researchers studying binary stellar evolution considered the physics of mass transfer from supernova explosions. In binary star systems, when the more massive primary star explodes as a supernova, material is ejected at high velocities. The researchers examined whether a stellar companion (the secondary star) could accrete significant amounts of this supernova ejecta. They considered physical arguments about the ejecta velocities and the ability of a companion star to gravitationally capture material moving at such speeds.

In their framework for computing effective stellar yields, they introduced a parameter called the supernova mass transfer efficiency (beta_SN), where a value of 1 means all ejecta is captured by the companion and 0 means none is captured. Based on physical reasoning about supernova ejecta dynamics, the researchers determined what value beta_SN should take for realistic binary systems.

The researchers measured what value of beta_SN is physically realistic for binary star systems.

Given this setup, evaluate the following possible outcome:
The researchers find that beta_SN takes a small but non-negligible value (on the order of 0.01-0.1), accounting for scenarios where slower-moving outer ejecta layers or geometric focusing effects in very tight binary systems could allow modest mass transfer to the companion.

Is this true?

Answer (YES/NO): NO